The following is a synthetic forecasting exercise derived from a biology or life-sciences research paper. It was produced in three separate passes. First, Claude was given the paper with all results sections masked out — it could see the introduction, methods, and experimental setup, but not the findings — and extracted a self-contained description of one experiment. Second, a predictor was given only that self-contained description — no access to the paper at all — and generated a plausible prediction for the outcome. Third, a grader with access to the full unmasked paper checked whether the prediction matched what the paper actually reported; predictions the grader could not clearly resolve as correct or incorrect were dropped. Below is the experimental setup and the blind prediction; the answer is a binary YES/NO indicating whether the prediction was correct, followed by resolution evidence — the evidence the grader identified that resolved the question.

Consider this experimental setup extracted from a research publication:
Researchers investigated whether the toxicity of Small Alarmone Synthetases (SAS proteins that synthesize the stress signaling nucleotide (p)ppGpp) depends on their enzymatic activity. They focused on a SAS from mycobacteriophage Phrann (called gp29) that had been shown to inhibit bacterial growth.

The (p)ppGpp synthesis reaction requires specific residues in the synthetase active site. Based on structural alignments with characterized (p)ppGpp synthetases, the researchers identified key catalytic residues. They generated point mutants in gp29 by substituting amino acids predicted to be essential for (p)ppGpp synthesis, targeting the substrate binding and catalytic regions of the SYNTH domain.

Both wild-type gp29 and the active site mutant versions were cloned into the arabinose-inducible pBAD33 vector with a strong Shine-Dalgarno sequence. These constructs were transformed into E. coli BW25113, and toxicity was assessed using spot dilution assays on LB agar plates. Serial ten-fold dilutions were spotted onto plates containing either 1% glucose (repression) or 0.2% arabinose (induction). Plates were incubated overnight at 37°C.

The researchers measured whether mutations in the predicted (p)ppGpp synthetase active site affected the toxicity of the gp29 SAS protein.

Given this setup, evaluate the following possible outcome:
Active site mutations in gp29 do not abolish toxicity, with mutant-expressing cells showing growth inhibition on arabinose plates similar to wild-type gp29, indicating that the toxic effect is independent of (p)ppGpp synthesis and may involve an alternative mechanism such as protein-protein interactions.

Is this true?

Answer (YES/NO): NO